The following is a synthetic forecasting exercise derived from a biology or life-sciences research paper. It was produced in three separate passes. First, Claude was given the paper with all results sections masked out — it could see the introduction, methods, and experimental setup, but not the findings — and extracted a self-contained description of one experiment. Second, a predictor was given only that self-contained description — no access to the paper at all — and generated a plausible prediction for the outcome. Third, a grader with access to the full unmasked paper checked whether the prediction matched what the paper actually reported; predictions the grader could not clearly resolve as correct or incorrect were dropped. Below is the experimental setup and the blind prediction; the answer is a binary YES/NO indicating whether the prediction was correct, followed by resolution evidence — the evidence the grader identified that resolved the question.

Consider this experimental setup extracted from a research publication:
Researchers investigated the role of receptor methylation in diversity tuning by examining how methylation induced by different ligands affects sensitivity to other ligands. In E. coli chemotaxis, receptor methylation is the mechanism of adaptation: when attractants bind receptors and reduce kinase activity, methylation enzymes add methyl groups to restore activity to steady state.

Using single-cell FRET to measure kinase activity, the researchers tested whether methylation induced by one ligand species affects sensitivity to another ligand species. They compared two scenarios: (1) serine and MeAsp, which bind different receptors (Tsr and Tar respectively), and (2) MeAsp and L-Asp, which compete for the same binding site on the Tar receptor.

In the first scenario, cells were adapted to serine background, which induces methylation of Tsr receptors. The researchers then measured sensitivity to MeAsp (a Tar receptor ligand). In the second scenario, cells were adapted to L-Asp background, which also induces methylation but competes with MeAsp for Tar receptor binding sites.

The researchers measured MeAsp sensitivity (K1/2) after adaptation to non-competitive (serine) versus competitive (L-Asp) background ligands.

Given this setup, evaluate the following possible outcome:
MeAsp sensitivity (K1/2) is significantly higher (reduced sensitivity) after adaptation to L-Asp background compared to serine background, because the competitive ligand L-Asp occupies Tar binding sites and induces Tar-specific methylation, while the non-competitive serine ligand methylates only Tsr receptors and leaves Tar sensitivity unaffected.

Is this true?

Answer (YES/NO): NO